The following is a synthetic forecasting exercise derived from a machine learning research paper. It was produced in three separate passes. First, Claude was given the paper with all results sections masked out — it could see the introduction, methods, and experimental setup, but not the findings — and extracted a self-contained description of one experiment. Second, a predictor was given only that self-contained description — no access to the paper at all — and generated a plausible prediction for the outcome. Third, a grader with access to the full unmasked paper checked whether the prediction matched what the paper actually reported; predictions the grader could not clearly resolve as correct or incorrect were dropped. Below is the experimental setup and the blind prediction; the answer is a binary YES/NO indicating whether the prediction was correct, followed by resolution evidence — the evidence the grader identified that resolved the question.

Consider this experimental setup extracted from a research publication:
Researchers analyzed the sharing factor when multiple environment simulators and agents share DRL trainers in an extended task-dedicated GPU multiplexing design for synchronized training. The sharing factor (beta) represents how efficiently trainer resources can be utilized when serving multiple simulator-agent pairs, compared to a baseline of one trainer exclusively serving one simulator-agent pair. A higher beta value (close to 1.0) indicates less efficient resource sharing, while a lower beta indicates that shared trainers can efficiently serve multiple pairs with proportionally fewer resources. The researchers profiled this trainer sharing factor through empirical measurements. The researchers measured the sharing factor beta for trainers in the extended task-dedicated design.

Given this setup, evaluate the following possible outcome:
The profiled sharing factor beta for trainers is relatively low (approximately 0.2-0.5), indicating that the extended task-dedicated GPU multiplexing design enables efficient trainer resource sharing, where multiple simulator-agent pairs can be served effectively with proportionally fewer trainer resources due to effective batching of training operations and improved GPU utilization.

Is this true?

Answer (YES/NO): YES